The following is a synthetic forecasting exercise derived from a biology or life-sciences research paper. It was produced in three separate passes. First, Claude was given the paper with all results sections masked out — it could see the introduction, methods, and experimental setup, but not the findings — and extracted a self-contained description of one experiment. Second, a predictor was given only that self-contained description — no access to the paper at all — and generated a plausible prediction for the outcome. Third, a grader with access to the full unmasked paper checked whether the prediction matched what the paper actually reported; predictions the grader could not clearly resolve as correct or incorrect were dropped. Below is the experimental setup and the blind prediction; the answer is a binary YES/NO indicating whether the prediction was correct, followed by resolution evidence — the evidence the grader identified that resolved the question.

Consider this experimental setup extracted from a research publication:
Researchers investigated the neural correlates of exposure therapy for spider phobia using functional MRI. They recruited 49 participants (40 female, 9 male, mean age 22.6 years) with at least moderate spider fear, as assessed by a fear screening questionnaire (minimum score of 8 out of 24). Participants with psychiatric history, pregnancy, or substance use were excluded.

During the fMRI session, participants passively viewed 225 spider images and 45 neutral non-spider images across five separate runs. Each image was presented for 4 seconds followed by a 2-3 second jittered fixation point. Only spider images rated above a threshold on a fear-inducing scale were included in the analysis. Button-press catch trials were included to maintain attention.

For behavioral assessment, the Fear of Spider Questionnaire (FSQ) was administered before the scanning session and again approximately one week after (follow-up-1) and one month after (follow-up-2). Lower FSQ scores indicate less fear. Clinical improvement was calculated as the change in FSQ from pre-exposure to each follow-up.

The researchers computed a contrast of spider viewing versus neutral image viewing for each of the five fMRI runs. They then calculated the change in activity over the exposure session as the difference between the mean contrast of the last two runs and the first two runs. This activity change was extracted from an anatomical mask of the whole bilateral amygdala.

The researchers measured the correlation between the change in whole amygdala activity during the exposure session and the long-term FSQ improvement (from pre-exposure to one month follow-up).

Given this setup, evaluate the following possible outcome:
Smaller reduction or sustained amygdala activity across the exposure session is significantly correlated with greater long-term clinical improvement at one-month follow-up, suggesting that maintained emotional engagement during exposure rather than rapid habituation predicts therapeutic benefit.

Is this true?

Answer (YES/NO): YES